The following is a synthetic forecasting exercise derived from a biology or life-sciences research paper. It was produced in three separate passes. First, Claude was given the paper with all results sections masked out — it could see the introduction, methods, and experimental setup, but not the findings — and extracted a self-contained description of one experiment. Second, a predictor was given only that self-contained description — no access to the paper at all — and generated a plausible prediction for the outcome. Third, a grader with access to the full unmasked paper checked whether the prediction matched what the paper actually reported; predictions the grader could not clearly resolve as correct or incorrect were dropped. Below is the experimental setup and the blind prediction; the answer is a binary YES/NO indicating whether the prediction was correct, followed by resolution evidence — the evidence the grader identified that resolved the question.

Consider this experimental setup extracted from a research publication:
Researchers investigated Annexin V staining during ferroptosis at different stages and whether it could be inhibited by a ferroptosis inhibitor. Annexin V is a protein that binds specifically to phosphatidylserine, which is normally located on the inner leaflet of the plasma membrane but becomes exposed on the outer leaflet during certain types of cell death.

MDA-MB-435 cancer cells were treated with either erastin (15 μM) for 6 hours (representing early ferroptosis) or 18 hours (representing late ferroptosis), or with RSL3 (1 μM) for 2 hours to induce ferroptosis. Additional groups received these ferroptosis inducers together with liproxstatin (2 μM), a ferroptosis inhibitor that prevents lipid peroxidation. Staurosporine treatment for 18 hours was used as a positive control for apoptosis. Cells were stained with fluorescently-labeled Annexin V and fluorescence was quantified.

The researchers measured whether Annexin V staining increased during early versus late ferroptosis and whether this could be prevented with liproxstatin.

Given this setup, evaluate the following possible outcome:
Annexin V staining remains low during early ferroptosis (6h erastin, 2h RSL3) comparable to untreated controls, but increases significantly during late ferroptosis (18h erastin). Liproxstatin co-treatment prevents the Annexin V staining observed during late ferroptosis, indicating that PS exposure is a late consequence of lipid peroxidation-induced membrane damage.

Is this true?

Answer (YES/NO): NO